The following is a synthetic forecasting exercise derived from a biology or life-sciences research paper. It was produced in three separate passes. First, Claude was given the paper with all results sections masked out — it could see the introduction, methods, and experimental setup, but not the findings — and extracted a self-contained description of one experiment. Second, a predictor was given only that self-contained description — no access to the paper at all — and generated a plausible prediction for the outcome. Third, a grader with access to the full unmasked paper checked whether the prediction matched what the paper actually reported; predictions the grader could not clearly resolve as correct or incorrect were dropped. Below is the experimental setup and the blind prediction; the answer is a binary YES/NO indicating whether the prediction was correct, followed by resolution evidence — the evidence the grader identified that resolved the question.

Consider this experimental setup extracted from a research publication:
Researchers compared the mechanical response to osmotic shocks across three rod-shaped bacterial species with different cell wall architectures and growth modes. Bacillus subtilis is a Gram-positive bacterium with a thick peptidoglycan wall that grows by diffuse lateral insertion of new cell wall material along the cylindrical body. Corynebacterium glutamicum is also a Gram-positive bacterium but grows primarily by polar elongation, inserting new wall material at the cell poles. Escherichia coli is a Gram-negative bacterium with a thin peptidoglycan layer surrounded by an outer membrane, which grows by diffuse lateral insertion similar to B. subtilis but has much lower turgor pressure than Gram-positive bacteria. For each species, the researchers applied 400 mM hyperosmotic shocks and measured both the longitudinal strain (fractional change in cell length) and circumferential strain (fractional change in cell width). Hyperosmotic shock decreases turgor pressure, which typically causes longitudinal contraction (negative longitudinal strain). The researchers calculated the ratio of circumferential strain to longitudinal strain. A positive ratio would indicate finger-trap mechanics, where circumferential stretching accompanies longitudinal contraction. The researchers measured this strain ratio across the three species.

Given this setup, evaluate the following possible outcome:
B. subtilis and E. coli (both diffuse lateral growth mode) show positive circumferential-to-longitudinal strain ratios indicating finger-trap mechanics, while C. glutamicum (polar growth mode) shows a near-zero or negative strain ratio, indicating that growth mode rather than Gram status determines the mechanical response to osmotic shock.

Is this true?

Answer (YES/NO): NO